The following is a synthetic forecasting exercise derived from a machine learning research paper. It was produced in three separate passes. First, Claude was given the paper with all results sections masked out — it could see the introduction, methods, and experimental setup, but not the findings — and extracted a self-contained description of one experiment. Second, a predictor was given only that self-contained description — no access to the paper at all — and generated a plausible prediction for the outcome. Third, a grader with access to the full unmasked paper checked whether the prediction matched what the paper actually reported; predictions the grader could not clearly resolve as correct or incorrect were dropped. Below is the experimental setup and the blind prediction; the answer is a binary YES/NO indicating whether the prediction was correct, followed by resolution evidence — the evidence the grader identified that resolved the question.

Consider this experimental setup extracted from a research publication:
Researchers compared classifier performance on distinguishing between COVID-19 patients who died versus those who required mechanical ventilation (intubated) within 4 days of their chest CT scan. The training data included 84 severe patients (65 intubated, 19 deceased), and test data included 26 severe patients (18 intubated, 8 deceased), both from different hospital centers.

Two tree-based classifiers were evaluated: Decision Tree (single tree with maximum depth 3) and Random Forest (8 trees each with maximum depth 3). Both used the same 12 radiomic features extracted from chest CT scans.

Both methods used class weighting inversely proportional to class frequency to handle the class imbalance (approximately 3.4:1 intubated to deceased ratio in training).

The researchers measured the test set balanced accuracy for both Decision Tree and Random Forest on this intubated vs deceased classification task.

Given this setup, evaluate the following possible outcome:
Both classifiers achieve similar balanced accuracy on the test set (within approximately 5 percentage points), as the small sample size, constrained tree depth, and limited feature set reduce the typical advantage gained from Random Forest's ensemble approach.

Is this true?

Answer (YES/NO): YES